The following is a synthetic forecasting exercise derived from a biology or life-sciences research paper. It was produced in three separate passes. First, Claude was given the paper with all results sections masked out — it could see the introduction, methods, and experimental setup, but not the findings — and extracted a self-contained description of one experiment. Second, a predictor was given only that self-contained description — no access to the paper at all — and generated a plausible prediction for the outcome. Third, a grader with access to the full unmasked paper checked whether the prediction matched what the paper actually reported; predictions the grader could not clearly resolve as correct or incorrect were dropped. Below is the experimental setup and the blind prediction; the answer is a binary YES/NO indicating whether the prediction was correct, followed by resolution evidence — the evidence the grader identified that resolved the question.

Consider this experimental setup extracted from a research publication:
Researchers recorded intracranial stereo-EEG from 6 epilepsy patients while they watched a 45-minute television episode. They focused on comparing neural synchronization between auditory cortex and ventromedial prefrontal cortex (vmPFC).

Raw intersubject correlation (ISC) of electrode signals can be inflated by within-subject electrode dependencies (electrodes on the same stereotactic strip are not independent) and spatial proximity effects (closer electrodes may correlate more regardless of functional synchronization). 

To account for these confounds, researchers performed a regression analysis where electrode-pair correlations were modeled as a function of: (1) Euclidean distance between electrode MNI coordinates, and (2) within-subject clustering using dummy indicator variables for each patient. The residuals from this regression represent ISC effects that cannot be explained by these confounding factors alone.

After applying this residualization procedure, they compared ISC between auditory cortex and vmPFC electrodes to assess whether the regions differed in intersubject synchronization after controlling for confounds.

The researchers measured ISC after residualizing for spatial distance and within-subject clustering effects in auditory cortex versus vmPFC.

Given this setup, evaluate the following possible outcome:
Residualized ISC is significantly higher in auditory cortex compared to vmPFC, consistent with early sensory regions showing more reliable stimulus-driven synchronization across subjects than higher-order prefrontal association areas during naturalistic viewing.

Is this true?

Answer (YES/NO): YES